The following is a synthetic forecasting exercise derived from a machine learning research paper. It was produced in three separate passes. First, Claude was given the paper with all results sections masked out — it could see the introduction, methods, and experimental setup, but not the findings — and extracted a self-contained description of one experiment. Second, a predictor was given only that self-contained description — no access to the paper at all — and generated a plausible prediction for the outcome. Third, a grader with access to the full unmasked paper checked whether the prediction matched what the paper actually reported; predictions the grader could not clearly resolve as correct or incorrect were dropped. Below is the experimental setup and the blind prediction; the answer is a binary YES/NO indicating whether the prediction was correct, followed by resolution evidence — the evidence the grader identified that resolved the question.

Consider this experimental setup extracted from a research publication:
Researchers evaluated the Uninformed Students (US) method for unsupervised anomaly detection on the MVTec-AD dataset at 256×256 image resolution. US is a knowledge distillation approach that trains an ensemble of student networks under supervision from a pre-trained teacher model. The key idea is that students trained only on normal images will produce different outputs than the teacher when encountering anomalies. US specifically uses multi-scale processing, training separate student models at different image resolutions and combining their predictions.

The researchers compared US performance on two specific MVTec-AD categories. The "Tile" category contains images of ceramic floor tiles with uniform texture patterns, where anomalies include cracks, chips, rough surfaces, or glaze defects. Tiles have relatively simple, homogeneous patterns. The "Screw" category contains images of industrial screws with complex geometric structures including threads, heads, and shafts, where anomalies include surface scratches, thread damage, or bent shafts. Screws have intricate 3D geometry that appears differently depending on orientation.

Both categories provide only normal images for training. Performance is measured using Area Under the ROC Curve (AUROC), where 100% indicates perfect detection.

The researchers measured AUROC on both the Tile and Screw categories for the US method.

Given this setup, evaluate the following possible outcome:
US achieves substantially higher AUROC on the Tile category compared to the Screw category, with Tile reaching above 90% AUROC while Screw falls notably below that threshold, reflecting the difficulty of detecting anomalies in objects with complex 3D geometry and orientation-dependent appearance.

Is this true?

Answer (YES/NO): YES